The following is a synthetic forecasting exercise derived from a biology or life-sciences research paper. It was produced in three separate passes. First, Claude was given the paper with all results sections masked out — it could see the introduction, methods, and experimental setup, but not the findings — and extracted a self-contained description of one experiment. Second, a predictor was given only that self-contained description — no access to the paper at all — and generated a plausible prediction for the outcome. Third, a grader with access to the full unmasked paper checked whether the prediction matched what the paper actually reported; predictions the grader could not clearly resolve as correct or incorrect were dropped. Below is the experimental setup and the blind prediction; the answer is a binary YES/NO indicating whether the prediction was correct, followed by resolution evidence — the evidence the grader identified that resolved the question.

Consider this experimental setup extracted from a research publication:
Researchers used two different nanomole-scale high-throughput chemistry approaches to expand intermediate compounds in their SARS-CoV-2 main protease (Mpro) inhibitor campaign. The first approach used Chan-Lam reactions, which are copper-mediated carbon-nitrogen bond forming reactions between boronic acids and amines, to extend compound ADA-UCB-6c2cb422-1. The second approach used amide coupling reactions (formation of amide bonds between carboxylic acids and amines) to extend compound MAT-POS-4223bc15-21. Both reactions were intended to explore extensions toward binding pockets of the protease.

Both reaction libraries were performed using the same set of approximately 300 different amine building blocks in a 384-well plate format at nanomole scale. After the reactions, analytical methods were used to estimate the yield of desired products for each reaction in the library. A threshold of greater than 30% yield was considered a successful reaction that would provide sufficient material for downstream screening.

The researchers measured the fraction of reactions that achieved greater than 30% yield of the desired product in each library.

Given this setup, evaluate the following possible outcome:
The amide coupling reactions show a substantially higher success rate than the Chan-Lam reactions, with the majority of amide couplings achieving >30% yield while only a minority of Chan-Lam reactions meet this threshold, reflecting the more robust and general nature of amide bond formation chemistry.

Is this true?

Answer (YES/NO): YES